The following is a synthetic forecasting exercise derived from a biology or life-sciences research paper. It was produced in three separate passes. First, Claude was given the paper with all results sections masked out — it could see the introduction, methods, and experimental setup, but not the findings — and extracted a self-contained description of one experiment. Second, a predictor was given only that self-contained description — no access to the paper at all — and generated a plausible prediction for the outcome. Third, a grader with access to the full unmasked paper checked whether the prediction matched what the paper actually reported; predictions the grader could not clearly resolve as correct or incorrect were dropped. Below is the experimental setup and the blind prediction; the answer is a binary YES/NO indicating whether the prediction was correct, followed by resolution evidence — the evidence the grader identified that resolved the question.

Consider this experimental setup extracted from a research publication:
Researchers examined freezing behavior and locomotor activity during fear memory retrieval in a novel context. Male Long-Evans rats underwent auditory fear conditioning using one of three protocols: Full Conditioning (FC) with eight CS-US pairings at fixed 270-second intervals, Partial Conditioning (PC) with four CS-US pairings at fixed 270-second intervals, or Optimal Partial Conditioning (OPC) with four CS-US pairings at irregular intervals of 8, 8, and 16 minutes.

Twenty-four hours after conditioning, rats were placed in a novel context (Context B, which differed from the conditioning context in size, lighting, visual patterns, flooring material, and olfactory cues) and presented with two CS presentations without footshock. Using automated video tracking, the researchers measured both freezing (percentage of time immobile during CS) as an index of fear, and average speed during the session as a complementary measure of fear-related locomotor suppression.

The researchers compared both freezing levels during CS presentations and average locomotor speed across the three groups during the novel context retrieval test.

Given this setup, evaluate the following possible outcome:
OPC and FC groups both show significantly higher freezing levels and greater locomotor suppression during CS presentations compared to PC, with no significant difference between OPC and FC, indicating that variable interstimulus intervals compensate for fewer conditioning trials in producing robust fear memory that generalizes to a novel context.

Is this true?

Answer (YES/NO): NO